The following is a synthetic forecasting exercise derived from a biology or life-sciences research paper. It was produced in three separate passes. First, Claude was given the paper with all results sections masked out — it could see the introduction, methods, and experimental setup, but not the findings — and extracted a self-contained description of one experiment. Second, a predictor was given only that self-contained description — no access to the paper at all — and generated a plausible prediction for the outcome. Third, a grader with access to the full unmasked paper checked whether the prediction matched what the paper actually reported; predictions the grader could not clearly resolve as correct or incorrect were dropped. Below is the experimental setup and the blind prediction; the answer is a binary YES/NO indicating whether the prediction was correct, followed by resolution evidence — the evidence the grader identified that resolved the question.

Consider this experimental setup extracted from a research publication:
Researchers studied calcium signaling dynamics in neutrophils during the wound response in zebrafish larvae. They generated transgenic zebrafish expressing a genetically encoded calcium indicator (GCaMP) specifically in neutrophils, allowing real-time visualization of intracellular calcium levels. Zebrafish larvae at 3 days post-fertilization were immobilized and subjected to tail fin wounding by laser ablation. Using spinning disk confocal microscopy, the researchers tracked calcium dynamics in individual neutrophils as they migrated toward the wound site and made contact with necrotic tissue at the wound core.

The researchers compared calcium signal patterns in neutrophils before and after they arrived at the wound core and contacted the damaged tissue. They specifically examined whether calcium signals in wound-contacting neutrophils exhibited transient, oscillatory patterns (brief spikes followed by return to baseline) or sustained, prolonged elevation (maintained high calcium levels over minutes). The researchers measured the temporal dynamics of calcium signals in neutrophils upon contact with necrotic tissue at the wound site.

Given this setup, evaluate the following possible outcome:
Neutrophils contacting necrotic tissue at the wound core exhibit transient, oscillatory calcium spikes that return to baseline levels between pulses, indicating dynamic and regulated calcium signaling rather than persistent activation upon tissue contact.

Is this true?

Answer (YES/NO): NO